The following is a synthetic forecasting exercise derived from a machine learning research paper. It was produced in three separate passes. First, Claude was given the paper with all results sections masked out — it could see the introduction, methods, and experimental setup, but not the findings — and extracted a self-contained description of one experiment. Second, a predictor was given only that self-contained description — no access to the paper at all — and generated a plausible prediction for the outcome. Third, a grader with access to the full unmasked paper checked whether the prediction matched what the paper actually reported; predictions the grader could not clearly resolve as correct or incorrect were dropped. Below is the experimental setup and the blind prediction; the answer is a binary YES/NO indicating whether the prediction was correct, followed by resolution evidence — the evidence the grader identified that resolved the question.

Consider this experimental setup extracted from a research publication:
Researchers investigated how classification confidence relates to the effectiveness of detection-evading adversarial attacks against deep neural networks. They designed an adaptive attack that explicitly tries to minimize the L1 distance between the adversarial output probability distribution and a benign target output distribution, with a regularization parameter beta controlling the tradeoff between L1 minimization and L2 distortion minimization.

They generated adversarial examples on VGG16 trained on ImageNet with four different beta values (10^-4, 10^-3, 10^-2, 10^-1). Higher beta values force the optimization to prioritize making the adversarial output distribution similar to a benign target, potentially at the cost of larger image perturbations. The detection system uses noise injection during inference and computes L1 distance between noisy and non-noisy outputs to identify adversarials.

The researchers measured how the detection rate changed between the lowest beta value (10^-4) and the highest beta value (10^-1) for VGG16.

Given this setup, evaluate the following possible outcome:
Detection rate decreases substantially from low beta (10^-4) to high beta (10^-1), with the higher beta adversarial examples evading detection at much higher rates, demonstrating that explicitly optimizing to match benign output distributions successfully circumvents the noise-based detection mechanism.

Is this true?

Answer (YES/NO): NO